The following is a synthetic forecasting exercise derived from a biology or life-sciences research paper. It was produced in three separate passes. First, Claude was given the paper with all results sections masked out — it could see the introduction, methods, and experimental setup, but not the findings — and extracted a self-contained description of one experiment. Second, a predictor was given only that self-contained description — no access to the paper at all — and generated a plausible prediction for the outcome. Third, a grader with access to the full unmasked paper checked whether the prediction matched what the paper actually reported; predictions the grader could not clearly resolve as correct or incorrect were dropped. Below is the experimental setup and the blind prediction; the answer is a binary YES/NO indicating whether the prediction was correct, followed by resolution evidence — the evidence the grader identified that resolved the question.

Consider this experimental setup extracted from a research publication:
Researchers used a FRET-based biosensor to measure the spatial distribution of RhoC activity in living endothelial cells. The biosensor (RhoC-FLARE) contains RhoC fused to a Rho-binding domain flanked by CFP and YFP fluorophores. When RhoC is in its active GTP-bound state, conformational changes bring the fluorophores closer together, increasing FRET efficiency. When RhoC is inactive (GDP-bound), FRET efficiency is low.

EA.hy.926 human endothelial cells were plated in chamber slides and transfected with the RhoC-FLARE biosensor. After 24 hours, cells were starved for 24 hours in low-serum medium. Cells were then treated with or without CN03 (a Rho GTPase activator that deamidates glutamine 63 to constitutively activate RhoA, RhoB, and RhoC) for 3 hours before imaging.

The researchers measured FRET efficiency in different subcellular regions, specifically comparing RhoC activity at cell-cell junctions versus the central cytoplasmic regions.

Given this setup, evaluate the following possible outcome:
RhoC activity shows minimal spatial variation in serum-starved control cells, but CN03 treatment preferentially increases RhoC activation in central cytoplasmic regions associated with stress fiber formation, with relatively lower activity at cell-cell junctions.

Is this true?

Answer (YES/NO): NO